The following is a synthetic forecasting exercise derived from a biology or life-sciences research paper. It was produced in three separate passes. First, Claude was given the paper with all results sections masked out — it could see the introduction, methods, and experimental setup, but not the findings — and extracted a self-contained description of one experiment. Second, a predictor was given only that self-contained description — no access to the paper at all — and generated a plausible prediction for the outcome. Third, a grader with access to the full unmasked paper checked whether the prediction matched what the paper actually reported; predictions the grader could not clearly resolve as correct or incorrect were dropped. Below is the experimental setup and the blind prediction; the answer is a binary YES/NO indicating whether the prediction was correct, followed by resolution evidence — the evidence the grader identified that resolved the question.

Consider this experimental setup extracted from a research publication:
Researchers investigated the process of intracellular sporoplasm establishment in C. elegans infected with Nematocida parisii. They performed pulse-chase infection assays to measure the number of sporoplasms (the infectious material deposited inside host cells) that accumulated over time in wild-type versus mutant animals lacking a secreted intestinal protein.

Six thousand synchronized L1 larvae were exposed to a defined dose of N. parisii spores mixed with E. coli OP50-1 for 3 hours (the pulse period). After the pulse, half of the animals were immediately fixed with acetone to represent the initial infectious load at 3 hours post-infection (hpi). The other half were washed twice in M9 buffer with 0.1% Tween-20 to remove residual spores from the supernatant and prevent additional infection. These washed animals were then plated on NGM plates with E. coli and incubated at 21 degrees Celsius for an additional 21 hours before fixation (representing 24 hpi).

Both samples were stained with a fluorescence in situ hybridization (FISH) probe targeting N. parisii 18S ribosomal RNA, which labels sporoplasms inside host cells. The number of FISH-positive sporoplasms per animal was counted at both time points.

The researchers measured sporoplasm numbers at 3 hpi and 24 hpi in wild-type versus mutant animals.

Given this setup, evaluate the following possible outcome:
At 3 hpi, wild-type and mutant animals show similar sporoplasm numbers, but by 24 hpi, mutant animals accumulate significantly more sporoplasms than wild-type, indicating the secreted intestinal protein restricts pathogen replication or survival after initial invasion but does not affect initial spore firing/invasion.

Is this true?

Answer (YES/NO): NO